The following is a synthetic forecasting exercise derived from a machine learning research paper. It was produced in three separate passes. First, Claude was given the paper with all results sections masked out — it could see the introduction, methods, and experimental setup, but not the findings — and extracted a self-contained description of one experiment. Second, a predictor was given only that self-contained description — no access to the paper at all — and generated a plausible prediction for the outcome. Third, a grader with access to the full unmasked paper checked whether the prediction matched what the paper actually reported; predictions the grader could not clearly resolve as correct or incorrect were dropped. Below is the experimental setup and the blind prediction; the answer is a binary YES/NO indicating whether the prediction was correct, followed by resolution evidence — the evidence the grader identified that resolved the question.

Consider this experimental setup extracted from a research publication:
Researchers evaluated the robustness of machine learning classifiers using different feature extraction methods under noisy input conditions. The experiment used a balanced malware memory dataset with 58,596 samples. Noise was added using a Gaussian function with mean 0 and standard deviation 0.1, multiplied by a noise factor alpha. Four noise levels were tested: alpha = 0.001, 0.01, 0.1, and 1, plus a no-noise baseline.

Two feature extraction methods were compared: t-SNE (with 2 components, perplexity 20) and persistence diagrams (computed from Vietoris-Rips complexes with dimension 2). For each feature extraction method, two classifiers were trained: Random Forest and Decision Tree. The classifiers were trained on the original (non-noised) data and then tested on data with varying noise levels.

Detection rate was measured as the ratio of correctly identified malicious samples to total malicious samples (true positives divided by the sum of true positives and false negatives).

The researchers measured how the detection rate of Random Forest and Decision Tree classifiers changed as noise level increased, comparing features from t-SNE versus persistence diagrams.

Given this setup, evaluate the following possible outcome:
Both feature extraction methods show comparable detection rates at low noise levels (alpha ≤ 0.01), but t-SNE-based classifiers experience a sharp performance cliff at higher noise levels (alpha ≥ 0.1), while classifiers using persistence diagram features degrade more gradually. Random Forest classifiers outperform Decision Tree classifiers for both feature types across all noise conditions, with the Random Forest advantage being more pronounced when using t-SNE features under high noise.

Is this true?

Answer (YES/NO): NO